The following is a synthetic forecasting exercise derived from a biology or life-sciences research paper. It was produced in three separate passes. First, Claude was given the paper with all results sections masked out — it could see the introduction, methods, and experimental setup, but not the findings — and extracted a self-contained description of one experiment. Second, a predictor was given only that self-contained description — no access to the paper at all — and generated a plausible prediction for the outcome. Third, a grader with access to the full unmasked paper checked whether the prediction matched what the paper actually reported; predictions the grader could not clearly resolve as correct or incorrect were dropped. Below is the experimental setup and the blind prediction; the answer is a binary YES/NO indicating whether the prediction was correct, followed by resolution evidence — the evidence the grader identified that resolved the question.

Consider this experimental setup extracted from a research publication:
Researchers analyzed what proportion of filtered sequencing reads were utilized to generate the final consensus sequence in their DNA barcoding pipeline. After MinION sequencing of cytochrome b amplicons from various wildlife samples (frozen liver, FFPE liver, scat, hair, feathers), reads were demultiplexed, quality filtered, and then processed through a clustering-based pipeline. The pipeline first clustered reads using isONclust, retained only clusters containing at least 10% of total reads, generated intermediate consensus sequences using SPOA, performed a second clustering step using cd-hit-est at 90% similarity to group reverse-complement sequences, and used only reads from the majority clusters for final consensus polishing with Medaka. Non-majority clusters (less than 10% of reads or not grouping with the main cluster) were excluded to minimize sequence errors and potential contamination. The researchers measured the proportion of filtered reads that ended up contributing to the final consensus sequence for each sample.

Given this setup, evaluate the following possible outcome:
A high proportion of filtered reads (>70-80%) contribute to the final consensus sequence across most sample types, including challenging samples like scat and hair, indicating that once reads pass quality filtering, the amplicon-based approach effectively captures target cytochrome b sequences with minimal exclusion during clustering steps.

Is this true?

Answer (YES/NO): YES